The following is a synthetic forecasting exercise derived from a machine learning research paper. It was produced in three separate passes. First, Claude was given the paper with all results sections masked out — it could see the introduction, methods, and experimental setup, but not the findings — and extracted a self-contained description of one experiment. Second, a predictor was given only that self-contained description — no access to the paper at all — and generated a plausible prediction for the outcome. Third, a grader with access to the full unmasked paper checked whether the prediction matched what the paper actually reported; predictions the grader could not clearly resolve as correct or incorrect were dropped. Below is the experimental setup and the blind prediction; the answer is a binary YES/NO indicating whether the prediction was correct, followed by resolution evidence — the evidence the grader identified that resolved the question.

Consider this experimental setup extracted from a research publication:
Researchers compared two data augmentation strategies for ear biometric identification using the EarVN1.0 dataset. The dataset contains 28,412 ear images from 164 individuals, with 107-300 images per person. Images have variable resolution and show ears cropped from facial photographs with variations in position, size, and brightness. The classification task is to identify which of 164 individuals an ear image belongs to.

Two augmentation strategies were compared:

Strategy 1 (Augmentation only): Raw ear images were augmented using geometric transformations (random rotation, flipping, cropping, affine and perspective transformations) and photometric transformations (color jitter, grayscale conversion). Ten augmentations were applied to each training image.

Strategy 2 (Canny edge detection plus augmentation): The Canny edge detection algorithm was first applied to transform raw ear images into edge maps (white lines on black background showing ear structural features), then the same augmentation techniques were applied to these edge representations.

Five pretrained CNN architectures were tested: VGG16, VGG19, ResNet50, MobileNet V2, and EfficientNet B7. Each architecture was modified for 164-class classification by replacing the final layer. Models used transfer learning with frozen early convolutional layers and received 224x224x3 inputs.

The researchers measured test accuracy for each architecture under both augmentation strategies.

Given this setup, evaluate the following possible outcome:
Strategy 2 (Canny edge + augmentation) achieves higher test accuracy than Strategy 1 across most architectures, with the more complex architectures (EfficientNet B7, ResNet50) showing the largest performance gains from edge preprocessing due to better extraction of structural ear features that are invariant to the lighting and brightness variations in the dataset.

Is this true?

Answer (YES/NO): NO